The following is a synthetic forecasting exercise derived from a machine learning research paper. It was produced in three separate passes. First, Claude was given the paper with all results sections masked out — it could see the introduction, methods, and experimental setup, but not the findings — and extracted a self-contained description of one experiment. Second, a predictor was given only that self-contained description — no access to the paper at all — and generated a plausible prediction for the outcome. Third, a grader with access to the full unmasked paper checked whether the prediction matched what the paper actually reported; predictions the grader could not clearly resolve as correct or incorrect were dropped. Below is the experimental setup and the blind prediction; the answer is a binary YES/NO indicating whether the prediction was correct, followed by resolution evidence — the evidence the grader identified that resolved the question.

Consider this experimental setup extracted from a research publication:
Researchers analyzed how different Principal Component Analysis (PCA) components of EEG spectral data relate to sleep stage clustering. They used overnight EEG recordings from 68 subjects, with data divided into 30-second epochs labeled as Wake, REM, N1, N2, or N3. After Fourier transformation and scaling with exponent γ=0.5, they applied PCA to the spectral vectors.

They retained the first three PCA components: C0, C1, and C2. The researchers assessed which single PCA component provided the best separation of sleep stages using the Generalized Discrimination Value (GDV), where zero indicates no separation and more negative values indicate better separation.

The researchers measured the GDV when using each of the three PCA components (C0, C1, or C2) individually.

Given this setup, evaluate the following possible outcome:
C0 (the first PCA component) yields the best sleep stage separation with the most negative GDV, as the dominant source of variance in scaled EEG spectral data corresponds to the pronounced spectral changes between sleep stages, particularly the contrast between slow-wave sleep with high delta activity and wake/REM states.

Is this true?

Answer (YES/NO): NO